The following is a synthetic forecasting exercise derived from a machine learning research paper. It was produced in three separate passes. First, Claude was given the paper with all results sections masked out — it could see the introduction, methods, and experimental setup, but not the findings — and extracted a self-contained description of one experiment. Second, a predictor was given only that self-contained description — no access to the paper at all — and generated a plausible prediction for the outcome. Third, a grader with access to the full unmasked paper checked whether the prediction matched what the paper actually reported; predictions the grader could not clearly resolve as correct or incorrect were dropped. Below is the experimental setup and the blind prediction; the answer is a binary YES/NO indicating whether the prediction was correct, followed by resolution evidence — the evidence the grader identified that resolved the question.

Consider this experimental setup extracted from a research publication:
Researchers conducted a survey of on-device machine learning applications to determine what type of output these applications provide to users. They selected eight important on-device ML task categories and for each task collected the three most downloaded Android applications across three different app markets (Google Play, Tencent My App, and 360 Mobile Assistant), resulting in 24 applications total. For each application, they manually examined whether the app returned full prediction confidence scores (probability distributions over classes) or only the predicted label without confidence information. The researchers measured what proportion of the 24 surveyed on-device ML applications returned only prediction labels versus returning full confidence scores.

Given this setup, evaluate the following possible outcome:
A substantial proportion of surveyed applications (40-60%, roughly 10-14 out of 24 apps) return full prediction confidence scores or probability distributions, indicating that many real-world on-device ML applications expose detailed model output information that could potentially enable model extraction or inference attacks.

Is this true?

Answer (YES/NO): NO